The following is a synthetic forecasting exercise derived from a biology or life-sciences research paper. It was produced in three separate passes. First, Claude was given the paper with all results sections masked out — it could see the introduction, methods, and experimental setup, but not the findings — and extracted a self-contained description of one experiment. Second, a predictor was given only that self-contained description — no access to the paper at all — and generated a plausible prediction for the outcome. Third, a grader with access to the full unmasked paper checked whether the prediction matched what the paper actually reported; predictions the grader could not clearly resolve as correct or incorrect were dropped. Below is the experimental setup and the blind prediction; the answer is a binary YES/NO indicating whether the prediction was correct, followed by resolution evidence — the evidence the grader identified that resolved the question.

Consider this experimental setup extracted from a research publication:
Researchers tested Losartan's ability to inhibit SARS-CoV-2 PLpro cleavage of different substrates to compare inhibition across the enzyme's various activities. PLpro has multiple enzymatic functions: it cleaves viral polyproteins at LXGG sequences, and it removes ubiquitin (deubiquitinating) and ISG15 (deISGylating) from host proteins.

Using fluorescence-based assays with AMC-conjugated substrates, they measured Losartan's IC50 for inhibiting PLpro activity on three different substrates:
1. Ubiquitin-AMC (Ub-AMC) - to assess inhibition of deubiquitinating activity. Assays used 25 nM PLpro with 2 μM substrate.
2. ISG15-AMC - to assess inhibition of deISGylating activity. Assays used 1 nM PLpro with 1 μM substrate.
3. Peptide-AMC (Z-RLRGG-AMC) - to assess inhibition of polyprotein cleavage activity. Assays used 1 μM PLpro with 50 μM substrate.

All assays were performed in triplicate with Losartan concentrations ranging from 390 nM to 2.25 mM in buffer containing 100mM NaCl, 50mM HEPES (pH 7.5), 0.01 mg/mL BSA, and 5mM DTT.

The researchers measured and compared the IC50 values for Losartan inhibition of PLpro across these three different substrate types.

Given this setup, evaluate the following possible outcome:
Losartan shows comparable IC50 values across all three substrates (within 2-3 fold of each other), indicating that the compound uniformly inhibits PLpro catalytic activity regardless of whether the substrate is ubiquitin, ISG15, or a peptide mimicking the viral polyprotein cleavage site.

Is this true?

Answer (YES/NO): NO